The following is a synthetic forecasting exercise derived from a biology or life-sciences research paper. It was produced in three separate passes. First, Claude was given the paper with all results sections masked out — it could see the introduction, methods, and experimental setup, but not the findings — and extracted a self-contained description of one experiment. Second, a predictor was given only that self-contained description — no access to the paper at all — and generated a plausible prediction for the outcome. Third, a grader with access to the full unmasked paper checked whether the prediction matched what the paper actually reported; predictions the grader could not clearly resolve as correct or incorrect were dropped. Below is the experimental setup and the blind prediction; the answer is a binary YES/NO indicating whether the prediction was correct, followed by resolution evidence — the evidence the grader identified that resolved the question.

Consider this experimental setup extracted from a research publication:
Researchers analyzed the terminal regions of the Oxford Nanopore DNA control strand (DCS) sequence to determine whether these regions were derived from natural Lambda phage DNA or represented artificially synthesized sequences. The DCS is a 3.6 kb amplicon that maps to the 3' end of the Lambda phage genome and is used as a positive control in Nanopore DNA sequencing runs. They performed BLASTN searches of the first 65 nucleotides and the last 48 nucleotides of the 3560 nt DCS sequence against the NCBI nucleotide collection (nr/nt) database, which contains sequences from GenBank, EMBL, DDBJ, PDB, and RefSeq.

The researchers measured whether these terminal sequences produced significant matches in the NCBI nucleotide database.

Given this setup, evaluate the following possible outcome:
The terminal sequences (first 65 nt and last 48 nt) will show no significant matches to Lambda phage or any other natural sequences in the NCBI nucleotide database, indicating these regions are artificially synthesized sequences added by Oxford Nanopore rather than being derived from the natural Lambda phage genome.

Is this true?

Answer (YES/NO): YES